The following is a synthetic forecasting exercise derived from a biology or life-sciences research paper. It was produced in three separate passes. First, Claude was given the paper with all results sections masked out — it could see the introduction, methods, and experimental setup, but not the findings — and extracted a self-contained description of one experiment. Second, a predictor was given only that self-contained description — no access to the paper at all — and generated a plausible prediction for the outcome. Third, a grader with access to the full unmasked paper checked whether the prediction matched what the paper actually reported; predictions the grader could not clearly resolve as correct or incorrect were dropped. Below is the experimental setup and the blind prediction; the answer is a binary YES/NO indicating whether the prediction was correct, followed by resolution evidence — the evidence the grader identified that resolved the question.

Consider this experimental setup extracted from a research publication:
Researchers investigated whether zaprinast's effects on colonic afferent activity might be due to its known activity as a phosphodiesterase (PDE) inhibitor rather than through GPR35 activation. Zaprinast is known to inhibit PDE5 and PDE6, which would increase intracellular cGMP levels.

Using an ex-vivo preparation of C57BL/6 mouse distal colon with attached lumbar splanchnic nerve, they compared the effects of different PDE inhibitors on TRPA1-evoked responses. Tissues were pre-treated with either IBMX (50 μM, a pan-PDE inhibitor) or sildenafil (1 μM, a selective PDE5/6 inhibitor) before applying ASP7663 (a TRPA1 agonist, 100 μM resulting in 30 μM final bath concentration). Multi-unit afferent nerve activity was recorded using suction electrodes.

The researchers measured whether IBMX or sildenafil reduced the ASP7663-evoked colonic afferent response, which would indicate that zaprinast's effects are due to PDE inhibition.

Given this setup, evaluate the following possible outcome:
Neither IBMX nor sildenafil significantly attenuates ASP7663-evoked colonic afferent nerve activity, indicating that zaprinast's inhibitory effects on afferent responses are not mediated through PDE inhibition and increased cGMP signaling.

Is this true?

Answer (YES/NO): YES